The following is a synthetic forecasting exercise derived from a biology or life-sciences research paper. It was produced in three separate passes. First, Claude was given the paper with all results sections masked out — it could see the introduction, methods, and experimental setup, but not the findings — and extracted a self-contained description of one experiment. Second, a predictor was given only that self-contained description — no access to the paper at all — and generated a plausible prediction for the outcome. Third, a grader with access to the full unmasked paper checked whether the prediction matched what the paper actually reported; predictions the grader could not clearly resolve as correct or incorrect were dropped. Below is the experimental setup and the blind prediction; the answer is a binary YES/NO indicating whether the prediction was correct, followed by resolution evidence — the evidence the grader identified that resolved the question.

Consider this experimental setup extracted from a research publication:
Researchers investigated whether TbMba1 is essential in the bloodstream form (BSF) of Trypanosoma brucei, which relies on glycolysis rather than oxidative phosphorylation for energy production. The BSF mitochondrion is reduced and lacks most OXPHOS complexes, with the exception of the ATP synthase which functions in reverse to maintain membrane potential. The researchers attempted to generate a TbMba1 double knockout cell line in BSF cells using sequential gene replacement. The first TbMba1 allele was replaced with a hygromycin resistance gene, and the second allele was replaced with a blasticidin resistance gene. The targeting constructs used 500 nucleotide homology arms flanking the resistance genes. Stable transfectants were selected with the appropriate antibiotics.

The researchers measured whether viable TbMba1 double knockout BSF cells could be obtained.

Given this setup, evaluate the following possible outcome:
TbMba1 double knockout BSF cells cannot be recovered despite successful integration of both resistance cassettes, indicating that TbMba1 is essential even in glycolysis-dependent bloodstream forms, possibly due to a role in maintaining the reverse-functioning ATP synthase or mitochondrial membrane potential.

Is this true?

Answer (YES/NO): NO